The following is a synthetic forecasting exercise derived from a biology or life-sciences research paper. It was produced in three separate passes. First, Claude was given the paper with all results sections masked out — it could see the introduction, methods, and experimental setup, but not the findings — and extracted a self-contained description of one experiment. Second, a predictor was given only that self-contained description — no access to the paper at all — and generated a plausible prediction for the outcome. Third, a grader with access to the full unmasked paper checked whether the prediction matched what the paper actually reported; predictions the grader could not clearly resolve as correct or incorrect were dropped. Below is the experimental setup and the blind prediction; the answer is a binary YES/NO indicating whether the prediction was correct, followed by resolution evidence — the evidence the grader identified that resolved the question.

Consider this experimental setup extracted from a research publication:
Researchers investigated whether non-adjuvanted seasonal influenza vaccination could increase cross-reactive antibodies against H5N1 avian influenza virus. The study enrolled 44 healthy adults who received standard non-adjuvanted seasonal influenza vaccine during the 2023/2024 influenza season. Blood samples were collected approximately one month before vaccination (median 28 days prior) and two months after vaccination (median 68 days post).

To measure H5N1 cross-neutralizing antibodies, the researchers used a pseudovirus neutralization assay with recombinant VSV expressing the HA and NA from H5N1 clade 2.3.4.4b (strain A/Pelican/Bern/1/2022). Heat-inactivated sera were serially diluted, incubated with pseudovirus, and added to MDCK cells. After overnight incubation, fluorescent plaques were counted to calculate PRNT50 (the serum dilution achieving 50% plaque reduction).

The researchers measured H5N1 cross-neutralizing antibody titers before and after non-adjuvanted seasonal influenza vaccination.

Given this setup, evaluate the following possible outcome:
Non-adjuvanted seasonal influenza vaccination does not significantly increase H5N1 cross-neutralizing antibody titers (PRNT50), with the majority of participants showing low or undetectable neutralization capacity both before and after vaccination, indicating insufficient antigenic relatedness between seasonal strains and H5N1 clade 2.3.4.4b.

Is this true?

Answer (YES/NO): NO